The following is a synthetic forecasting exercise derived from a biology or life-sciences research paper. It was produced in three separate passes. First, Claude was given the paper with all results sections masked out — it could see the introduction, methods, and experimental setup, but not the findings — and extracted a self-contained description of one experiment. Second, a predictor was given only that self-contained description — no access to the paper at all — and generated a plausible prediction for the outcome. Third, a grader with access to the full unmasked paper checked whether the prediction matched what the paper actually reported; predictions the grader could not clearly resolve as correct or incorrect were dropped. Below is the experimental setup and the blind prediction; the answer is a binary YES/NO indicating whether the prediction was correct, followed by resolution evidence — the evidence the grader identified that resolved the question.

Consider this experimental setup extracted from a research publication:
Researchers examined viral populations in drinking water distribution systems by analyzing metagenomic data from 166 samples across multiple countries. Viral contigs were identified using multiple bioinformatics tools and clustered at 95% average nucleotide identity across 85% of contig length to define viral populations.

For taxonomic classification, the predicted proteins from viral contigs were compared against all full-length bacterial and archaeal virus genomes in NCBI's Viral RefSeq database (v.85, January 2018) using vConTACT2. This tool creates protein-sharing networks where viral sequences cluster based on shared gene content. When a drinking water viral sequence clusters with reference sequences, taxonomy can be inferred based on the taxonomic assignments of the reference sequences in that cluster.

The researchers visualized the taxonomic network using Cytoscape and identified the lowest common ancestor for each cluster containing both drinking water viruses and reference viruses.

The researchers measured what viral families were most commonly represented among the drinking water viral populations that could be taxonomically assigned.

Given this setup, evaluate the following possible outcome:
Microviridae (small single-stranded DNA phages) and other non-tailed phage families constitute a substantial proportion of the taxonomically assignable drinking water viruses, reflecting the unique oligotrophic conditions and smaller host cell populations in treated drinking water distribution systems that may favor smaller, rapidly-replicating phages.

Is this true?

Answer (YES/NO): NO